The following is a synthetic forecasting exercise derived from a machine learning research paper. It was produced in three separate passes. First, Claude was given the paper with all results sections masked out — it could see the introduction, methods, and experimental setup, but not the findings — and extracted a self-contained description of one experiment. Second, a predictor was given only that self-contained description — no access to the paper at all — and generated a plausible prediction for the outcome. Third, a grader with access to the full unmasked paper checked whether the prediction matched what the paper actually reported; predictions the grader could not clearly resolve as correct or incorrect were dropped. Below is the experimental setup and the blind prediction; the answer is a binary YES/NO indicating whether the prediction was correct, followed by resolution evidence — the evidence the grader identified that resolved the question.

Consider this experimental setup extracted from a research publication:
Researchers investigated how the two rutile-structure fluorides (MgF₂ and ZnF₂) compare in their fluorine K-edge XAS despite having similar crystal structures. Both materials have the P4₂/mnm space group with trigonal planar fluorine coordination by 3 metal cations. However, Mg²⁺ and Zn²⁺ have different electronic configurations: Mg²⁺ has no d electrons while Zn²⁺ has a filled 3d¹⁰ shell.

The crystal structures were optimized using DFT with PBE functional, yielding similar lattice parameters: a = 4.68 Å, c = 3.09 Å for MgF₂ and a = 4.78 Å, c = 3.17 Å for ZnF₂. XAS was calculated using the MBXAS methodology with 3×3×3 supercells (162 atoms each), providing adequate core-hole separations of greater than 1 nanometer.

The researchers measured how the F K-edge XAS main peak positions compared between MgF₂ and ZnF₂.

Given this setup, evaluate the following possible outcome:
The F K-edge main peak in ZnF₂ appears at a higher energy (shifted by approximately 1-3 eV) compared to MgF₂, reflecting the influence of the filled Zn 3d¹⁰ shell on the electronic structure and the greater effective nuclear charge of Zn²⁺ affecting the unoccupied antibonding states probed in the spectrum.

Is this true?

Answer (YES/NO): NO